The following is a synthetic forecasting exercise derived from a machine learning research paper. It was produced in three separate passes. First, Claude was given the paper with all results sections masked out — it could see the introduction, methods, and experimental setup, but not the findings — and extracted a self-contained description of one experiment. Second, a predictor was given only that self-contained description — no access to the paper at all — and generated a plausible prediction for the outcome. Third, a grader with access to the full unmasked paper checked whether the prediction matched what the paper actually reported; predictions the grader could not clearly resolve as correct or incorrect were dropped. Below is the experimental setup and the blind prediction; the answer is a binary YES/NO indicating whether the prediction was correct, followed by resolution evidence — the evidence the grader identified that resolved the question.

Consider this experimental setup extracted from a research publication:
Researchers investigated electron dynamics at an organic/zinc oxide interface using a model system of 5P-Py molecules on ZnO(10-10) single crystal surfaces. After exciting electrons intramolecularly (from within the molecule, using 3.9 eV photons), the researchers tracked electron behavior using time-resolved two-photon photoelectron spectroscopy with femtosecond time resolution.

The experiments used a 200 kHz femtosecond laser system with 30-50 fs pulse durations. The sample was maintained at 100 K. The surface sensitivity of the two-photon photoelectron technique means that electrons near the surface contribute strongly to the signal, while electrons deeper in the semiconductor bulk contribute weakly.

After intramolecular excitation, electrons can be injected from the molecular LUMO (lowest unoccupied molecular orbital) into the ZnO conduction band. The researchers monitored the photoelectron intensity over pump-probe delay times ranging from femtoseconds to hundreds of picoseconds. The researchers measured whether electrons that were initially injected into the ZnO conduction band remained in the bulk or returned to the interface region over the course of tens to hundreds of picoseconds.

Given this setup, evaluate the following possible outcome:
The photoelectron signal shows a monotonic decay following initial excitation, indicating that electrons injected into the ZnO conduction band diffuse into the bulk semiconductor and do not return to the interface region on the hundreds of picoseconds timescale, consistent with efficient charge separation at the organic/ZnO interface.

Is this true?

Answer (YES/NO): NO